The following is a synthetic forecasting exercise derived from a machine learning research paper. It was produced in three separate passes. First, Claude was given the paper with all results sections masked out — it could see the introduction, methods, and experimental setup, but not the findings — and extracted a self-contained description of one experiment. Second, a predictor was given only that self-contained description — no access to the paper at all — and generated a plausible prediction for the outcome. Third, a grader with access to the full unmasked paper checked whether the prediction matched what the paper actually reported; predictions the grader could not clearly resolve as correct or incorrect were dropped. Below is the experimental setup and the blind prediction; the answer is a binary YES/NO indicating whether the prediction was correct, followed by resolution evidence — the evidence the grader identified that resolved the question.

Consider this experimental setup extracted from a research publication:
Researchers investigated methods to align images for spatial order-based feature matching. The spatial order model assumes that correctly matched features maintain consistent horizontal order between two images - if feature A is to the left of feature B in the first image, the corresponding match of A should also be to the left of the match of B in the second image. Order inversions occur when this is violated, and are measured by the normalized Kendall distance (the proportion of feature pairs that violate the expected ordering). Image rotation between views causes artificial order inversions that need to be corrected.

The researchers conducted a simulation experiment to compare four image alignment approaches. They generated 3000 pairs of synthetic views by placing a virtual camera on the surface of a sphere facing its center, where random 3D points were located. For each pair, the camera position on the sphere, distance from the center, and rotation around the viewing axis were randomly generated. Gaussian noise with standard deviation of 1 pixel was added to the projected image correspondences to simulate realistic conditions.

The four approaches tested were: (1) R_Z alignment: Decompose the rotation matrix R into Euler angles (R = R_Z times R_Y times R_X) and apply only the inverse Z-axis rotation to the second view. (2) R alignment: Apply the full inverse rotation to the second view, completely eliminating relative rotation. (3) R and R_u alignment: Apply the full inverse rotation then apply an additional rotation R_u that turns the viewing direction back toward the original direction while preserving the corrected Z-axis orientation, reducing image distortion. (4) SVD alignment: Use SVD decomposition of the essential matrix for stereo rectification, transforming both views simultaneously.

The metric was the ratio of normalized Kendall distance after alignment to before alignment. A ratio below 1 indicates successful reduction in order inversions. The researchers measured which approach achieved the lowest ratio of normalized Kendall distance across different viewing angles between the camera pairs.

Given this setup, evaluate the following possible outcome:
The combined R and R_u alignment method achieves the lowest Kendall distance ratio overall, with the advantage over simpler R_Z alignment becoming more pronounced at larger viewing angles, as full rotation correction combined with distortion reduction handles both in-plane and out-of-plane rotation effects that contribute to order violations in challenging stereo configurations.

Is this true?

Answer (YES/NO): NO